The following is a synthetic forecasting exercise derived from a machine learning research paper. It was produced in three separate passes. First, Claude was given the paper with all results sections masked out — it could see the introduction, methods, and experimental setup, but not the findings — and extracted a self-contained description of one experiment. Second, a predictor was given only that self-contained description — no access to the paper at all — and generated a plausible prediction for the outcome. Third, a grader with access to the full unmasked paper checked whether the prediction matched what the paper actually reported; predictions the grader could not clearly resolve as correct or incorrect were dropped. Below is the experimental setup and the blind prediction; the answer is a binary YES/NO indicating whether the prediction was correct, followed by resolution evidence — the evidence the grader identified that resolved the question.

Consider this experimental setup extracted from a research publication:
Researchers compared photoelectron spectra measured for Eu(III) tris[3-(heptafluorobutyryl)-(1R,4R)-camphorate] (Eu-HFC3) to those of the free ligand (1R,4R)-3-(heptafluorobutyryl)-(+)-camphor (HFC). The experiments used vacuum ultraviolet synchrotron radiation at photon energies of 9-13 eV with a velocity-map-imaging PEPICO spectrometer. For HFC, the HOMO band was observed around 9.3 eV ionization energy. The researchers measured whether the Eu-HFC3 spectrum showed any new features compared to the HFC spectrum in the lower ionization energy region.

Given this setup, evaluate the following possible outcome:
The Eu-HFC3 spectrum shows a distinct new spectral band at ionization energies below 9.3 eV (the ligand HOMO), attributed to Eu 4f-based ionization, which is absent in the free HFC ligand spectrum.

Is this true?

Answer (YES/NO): NO